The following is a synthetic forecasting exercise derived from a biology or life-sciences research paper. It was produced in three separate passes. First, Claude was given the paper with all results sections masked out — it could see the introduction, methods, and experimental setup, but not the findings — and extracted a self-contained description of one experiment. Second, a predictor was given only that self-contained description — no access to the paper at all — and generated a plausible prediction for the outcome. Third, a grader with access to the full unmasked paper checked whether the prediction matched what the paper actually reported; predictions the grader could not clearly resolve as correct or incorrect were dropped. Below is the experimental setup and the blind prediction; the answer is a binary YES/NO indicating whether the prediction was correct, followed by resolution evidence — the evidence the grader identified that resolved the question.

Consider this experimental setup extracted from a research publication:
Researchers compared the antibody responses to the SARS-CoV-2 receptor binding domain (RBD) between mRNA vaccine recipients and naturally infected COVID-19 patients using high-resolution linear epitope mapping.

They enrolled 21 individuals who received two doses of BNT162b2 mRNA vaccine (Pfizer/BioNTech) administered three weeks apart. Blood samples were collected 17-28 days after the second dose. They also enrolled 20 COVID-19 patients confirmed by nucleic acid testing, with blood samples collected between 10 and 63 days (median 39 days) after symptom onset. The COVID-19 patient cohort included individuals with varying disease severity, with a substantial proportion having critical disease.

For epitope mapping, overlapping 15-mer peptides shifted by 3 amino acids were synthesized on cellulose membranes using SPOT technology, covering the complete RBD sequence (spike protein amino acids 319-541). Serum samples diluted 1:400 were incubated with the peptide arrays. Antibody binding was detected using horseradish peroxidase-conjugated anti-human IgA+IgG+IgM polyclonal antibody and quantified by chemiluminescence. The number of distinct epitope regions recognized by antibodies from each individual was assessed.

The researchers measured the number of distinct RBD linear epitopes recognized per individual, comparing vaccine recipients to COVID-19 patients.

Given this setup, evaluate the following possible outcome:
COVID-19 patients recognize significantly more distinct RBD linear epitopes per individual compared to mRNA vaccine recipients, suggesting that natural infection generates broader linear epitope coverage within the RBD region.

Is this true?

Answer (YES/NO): NO